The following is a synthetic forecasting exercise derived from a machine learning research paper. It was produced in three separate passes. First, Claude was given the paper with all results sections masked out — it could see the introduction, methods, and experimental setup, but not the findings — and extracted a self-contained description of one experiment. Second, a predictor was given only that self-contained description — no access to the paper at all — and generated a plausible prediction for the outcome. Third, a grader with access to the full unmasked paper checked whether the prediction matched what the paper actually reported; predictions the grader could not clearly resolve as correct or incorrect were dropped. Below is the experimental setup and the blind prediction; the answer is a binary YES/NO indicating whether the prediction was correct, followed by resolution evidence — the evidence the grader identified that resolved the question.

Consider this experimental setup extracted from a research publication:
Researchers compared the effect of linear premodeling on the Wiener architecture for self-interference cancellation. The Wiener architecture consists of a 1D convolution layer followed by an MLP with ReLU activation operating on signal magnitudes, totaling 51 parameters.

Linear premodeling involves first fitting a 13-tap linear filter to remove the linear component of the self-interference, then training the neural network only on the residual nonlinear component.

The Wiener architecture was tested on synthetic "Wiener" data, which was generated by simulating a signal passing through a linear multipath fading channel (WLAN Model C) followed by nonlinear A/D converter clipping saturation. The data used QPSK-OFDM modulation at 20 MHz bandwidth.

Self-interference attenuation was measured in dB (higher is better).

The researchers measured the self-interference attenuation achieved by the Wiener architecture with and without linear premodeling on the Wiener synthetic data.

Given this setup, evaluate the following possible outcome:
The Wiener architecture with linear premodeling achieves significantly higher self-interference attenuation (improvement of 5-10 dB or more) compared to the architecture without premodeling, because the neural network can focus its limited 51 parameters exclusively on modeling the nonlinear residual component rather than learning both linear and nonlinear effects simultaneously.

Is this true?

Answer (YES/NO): NO